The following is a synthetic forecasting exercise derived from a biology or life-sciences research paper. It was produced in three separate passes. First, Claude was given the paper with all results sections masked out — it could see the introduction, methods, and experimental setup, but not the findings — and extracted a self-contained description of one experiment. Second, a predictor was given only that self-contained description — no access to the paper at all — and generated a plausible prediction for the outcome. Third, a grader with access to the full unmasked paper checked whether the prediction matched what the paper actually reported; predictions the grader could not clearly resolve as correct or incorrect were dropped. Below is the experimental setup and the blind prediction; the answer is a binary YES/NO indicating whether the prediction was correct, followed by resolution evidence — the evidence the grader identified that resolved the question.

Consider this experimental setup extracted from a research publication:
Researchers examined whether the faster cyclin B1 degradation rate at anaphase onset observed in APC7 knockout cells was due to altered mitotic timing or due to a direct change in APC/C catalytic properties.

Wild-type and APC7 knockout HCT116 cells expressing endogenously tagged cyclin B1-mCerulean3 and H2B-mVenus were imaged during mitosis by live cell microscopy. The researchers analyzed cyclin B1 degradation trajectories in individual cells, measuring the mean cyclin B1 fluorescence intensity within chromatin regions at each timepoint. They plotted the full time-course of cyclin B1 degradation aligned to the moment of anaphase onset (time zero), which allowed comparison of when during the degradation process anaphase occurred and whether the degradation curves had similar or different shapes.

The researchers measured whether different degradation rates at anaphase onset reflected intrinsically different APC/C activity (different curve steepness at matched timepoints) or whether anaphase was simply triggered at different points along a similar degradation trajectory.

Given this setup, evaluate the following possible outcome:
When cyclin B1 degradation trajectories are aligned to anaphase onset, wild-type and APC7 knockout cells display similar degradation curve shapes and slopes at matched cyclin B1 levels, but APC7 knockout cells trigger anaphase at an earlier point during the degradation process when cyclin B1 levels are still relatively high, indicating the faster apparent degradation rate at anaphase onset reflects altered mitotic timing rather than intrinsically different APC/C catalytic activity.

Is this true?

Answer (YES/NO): NO